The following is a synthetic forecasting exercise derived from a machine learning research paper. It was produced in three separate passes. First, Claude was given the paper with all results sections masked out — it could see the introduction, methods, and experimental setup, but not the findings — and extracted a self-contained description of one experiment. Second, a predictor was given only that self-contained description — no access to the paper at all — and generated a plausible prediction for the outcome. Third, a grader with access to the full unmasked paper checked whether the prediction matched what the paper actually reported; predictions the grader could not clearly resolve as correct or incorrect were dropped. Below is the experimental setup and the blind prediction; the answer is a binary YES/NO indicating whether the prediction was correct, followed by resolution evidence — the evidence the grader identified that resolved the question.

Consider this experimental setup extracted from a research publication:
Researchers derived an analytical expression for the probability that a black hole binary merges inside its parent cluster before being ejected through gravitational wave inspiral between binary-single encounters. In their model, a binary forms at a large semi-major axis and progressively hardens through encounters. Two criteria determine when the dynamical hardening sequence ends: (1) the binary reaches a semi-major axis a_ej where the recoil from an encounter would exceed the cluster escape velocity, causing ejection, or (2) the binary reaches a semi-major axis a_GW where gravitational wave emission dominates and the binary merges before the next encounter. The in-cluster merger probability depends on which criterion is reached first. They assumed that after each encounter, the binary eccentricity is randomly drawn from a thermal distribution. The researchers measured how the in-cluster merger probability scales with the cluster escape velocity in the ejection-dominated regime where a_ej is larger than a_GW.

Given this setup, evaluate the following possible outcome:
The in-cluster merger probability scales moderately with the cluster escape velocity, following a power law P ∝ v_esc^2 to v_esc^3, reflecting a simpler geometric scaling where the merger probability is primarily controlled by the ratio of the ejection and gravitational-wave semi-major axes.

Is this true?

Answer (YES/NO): YES